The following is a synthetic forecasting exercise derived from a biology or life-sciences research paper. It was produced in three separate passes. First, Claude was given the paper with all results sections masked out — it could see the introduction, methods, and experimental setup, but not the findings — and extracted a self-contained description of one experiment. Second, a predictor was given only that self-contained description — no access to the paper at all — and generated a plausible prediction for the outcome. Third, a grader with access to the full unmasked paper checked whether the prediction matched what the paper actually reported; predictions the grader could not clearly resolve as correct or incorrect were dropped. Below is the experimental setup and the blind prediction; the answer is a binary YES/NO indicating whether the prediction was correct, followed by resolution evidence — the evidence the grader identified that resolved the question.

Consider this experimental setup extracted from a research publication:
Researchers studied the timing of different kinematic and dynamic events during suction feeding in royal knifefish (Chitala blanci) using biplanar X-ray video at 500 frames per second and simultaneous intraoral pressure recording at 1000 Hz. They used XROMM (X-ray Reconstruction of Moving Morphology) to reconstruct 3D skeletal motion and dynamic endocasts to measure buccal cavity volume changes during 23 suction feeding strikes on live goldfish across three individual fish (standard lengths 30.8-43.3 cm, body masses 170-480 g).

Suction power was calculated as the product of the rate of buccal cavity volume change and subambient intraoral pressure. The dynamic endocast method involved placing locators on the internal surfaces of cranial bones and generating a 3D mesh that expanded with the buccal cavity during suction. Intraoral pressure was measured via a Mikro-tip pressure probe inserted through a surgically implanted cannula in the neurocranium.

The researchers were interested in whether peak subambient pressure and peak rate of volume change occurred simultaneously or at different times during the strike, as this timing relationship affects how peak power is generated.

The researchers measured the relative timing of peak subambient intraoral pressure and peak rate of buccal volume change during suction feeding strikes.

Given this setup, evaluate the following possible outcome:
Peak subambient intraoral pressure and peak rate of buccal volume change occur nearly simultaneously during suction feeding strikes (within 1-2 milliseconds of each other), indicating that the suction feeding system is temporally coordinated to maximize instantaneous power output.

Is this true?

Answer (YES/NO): NO